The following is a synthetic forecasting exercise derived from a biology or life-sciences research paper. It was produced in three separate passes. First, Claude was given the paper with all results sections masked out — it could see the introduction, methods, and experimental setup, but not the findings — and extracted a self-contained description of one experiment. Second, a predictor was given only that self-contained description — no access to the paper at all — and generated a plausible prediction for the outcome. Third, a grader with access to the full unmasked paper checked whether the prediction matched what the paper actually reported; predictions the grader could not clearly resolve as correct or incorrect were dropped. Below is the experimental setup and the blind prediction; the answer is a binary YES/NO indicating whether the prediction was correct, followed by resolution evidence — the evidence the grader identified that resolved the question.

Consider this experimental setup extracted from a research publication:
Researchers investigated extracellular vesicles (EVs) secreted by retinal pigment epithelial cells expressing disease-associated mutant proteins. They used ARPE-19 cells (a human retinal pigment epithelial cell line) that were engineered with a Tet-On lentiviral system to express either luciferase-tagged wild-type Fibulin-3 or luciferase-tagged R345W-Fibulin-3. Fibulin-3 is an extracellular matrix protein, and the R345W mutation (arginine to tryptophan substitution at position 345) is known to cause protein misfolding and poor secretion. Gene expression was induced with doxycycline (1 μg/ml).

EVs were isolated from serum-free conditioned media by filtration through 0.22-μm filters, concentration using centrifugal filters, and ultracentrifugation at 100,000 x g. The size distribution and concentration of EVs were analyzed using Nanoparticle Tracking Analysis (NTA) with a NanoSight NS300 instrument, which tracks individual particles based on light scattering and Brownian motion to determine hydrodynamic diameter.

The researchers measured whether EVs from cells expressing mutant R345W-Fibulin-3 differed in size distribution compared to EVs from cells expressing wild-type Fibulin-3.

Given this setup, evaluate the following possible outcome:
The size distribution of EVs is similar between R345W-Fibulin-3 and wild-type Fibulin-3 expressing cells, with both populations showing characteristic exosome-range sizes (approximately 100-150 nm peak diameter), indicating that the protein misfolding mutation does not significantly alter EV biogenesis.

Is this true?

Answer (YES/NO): NO